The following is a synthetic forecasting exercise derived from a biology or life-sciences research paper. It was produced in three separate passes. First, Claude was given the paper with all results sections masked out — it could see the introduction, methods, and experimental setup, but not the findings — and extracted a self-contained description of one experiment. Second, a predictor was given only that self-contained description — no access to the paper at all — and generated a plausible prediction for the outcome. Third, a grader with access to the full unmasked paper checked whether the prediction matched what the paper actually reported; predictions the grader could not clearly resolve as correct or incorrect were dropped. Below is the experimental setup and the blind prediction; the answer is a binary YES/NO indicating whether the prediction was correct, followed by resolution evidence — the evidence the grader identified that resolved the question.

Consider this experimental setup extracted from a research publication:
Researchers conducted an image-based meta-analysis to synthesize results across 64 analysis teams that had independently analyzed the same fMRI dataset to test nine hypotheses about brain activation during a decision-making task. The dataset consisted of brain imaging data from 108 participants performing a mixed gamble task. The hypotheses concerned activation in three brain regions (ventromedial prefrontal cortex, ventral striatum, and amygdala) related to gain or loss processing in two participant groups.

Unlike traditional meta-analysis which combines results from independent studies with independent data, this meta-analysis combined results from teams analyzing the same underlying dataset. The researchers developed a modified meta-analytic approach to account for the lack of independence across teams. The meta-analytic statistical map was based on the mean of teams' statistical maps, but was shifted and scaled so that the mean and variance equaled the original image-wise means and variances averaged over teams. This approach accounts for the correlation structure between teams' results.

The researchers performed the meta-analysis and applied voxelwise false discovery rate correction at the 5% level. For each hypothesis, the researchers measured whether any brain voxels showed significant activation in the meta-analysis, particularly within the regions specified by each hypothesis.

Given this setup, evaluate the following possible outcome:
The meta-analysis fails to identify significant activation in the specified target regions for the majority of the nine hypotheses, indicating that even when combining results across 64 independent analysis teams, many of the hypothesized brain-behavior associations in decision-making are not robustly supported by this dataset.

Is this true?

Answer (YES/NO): NO